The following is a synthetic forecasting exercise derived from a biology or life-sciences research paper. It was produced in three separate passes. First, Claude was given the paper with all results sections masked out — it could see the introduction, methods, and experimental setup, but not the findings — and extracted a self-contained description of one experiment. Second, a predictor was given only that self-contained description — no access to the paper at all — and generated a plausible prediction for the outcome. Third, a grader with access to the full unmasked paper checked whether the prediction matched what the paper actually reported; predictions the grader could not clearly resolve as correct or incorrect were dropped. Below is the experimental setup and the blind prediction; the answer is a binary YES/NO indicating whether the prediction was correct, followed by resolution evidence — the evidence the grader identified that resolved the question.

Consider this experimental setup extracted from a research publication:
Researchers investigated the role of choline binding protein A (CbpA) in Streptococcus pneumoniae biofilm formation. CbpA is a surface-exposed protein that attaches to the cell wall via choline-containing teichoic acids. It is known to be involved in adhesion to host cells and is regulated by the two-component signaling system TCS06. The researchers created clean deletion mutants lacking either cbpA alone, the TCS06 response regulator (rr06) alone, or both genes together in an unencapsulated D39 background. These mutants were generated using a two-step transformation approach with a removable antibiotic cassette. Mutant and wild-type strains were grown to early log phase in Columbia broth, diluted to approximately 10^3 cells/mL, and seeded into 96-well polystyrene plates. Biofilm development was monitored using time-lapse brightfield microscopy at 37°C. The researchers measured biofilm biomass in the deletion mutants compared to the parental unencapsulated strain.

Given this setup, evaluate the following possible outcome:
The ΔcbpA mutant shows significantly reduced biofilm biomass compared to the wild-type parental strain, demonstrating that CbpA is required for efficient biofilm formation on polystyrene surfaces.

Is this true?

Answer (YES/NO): YES